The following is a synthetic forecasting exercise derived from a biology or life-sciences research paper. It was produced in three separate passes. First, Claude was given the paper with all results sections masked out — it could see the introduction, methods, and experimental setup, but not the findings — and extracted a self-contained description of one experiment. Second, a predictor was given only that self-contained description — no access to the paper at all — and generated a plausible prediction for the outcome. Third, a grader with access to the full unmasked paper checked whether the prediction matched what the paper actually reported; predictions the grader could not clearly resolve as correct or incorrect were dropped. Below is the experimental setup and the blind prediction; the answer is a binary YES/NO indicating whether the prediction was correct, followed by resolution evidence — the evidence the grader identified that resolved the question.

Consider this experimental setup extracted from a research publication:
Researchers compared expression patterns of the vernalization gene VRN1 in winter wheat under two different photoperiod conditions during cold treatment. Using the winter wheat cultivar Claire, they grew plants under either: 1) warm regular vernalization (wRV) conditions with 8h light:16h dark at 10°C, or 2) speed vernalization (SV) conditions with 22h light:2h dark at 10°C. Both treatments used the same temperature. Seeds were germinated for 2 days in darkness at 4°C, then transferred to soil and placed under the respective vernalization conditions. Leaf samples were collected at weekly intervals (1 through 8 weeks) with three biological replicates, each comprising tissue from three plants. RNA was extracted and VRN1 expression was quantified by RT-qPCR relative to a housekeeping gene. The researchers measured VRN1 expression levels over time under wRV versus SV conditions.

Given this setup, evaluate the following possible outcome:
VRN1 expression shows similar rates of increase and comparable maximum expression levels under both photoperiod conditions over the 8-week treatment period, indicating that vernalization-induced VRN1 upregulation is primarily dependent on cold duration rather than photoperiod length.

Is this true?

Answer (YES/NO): NO